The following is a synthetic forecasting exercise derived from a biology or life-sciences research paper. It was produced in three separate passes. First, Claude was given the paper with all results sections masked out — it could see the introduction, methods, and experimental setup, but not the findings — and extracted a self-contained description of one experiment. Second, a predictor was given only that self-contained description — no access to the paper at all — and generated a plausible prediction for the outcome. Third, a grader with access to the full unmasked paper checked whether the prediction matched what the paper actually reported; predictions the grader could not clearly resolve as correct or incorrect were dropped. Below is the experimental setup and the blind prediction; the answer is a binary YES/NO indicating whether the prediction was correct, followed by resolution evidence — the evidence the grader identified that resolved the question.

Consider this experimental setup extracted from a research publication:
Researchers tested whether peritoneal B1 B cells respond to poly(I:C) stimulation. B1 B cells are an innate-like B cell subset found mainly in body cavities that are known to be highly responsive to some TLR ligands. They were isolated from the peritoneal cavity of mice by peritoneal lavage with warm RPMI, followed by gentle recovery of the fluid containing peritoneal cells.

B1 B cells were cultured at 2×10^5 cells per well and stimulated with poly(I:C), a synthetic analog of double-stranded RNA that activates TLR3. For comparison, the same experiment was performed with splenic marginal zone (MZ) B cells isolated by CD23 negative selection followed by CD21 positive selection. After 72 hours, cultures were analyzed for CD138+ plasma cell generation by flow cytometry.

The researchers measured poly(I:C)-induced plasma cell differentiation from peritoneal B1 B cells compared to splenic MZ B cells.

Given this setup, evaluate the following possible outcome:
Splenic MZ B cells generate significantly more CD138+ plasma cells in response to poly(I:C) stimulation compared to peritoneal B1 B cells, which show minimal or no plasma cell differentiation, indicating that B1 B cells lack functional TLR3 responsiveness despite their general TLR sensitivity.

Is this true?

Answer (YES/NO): YES